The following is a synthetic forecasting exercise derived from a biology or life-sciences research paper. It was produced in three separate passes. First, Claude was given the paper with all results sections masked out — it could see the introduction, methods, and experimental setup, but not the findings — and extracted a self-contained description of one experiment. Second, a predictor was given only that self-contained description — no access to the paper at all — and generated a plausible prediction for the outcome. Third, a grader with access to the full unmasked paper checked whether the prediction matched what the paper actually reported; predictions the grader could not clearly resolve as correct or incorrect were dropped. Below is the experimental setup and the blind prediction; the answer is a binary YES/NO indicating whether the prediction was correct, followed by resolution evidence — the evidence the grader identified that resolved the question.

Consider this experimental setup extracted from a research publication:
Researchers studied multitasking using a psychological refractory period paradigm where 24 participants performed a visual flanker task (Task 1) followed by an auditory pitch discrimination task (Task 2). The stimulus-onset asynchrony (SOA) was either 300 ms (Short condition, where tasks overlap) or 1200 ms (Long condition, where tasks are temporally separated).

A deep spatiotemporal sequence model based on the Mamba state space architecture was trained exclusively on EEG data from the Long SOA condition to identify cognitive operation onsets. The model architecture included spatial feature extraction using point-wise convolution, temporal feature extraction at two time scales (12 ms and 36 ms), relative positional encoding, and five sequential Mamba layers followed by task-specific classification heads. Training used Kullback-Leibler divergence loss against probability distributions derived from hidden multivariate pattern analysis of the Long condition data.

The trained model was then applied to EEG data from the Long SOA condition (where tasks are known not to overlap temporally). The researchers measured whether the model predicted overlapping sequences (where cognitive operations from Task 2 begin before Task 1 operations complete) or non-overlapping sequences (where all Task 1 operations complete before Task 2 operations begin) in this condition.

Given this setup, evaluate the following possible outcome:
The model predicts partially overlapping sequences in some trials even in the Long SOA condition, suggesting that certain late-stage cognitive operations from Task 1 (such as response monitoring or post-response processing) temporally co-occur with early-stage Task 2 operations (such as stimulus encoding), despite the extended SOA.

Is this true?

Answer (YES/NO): NO